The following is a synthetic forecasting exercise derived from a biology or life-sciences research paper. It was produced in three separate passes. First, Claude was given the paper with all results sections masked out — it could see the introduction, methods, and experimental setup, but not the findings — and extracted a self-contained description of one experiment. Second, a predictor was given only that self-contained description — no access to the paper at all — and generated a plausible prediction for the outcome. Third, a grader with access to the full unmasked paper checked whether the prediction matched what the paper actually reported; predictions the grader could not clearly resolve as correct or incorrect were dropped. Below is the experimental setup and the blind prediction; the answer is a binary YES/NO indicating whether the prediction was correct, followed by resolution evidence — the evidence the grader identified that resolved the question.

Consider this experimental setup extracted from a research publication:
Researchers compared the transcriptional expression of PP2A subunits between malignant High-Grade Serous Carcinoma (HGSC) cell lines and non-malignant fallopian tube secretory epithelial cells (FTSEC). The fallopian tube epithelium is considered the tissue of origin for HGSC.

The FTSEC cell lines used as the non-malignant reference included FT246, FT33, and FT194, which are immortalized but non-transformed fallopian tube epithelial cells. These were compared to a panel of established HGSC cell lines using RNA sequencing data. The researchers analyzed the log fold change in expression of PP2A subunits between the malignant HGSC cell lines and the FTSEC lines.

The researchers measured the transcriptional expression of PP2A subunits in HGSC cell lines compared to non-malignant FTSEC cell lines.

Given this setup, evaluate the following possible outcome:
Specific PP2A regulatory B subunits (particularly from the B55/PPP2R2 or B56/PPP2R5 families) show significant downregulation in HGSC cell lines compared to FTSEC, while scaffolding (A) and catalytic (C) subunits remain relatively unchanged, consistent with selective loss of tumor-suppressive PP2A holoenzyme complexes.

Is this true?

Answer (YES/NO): NO